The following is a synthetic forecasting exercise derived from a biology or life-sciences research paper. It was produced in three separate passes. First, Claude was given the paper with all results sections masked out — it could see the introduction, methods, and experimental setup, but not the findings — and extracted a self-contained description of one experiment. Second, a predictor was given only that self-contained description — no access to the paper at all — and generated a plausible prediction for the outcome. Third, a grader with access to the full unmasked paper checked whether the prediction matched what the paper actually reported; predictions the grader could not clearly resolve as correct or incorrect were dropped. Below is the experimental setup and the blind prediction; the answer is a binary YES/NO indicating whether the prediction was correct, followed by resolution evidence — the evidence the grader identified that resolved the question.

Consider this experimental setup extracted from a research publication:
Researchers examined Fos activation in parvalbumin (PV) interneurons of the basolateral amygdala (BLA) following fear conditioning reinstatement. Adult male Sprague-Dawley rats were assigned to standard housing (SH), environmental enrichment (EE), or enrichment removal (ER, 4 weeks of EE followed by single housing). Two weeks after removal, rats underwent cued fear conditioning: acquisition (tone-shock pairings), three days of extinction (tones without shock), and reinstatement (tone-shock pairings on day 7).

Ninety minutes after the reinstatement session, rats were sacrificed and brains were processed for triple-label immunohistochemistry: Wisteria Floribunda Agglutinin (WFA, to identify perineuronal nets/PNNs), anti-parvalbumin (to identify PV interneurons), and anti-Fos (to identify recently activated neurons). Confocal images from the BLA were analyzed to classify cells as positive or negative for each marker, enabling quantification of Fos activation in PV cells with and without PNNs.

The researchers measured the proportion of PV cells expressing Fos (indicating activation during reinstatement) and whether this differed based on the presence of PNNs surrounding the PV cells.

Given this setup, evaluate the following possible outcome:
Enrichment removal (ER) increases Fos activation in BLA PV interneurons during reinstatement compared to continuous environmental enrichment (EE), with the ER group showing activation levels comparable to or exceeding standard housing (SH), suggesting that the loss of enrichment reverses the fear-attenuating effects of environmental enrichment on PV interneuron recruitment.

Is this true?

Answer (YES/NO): YES